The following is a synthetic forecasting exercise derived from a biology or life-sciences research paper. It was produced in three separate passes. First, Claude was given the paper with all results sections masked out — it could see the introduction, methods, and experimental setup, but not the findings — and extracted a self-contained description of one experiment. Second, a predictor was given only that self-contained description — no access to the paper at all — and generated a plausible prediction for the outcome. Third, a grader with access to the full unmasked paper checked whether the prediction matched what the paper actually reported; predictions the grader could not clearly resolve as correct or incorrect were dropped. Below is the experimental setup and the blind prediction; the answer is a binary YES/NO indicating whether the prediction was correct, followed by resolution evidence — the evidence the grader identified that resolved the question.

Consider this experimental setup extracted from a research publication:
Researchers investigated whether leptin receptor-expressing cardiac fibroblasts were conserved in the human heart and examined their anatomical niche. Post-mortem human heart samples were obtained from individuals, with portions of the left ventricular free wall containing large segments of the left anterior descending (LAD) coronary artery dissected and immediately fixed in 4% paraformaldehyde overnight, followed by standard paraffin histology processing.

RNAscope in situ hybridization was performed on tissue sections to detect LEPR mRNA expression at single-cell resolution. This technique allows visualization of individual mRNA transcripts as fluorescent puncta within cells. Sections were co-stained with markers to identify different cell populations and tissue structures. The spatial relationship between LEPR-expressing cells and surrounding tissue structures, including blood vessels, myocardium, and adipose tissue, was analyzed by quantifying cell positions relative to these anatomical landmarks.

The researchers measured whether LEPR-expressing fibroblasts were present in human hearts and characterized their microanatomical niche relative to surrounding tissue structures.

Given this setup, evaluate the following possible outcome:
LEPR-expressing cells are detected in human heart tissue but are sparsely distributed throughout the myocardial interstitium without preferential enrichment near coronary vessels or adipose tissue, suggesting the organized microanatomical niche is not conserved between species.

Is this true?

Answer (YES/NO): NO